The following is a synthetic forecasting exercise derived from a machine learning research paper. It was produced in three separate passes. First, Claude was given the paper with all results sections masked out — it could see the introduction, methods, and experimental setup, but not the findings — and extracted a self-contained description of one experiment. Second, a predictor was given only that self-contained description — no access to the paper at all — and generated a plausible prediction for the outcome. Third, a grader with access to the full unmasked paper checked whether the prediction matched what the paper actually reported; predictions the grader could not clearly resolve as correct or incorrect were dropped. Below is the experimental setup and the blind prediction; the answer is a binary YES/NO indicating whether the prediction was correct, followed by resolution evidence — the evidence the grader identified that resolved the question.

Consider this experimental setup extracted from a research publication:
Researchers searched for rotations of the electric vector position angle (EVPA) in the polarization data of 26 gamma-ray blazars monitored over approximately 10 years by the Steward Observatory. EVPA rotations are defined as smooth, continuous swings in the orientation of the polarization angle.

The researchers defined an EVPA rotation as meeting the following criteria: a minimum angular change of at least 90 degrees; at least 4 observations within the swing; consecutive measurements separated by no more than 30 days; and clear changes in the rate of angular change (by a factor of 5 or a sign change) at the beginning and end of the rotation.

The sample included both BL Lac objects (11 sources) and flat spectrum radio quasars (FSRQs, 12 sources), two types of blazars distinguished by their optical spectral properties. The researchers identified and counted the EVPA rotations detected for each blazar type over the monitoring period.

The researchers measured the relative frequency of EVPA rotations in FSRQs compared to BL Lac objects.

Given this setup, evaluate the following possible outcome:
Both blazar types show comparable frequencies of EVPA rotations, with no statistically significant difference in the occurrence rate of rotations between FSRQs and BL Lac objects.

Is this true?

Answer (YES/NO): NO